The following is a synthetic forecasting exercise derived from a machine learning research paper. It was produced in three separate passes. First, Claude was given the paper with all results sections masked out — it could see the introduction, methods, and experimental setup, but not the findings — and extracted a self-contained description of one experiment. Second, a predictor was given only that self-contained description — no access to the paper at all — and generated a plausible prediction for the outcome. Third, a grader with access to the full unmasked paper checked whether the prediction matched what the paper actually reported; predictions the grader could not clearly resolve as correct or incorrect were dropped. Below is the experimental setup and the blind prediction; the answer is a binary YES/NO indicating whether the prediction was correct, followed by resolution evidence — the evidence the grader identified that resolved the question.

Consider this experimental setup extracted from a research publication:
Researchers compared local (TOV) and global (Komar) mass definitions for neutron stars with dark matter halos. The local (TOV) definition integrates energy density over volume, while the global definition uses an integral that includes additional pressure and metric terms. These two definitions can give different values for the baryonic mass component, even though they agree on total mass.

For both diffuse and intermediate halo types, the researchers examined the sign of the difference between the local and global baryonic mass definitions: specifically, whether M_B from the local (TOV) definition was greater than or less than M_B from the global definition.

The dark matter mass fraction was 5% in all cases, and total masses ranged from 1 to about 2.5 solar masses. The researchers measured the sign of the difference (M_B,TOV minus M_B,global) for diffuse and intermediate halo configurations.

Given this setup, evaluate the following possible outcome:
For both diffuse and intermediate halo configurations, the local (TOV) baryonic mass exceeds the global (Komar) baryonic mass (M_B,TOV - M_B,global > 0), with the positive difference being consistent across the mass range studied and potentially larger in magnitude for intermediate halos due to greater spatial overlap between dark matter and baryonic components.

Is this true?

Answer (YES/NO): YES